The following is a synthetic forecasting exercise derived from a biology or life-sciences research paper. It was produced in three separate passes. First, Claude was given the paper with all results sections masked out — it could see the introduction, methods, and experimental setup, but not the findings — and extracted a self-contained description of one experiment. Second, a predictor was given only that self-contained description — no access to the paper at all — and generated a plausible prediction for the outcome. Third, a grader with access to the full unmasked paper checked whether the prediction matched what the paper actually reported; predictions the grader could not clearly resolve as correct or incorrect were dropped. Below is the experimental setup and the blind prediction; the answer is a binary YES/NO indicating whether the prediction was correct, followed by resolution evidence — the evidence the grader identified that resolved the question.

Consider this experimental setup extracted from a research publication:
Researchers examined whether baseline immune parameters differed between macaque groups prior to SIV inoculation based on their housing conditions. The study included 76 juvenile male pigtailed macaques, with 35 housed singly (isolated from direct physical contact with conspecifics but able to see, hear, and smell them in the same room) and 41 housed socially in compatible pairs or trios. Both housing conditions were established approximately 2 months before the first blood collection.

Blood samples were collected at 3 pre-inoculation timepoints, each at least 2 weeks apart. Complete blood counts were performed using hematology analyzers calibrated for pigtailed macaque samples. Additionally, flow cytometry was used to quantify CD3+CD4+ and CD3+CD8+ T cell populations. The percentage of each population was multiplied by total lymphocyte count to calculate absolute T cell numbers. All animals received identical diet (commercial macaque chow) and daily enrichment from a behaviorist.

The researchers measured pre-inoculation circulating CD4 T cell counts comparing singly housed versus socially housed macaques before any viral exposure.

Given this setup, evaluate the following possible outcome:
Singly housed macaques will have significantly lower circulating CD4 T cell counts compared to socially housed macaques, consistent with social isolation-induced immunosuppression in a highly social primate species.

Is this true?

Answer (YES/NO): NO